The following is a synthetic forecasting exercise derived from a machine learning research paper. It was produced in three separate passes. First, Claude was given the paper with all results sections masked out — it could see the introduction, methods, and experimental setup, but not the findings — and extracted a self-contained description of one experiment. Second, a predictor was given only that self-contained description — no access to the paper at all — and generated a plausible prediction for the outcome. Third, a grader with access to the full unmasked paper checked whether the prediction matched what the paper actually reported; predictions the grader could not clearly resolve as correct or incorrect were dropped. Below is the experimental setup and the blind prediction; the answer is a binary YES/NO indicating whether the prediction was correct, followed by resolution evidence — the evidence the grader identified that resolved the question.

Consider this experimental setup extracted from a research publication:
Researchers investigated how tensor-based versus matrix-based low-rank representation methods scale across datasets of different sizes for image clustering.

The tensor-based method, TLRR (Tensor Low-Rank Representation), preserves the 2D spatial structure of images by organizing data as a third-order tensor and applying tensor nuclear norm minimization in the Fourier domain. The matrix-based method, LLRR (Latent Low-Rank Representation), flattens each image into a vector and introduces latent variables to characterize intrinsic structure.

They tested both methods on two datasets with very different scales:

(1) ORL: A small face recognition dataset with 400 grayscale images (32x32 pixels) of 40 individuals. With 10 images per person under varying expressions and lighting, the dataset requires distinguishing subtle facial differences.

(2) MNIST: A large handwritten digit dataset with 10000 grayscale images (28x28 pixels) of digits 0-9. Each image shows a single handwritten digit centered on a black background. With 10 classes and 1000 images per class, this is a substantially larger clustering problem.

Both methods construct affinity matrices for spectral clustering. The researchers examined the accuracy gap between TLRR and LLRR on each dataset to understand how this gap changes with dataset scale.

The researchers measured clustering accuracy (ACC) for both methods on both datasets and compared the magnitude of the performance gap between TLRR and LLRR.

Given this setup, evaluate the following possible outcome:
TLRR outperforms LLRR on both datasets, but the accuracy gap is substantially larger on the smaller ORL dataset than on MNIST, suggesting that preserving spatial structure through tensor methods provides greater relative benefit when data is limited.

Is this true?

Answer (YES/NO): NO